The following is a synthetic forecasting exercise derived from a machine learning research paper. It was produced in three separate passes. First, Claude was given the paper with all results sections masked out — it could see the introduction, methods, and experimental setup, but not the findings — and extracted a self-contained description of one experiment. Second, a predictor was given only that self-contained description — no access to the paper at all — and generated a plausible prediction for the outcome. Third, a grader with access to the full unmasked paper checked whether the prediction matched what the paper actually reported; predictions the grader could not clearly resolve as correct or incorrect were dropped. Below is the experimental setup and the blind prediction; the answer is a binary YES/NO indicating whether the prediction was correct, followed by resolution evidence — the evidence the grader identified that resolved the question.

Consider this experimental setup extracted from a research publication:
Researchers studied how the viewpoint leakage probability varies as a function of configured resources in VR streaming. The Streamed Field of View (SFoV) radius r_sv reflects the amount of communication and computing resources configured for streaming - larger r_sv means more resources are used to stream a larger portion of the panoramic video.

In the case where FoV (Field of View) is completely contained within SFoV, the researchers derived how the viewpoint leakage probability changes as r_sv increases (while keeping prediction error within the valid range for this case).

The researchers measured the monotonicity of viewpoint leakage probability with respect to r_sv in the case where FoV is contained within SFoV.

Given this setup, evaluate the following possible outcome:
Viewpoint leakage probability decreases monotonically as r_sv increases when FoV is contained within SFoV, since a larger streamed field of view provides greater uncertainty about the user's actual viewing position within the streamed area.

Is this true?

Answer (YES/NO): NO